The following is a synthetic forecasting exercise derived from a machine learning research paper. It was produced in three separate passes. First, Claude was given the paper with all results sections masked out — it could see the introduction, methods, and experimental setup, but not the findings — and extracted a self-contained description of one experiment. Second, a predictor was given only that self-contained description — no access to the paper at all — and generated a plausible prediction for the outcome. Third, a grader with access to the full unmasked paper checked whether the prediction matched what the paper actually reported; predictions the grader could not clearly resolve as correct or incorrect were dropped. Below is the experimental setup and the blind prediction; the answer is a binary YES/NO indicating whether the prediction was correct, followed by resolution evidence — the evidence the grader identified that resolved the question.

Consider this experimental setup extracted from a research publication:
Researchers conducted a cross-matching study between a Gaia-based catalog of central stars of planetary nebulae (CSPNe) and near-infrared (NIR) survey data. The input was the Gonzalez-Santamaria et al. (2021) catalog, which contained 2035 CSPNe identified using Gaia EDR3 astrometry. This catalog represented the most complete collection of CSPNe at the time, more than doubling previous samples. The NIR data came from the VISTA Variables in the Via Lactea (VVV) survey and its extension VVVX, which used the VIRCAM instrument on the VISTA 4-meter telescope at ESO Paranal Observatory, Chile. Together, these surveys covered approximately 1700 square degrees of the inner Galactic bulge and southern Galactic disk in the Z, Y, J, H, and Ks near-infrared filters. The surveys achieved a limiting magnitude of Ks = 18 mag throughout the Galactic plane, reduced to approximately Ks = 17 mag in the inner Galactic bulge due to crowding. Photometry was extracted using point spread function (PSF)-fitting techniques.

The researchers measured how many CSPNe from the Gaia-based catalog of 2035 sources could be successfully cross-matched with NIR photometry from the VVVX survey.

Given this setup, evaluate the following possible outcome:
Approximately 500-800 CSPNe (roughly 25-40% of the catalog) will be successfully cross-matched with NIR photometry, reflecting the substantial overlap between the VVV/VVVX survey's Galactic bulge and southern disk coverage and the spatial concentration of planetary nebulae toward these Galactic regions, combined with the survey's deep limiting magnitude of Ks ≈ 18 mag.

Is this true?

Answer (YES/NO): NO